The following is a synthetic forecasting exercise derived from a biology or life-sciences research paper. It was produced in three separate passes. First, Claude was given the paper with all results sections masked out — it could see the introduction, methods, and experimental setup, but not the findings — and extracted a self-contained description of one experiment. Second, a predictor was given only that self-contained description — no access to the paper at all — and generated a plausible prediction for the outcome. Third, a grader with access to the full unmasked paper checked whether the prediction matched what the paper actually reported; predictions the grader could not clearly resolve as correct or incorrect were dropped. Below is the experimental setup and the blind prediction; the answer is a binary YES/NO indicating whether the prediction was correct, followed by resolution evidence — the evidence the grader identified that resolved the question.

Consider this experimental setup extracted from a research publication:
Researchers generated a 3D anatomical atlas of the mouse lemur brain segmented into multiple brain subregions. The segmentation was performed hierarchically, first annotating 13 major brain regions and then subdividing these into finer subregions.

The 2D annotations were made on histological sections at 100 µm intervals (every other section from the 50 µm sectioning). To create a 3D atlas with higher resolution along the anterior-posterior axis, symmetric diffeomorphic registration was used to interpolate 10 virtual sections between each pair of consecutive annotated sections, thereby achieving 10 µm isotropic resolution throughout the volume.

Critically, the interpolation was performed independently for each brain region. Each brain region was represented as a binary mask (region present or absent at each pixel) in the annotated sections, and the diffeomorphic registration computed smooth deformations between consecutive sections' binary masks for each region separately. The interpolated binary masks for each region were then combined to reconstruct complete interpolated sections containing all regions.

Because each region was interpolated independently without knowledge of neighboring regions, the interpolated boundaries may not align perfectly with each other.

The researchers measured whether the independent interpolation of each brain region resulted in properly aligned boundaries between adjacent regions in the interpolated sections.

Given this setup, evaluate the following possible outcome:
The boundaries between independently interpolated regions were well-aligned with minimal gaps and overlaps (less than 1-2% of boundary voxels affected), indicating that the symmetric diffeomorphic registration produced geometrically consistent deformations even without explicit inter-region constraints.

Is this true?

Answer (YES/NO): NO